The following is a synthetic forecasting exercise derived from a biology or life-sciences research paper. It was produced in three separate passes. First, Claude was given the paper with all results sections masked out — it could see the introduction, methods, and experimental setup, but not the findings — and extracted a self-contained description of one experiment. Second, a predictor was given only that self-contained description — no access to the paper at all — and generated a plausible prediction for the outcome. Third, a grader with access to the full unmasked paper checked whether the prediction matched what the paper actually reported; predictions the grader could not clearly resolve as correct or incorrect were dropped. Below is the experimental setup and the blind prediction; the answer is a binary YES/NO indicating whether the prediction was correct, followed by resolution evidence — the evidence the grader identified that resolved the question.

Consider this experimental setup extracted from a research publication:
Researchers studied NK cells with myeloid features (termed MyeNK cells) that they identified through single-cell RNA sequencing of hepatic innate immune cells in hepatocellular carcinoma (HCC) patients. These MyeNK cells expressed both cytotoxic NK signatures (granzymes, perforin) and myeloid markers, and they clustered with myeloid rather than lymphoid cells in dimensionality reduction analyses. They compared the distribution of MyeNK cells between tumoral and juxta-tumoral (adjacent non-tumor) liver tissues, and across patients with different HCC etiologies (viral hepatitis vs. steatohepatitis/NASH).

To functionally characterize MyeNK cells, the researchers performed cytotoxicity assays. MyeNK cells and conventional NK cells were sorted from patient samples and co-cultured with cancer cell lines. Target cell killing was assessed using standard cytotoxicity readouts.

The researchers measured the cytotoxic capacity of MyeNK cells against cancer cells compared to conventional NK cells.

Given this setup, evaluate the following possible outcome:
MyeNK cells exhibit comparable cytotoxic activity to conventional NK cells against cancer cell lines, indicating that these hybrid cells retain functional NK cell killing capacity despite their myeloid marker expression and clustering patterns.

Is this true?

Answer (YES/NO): YES